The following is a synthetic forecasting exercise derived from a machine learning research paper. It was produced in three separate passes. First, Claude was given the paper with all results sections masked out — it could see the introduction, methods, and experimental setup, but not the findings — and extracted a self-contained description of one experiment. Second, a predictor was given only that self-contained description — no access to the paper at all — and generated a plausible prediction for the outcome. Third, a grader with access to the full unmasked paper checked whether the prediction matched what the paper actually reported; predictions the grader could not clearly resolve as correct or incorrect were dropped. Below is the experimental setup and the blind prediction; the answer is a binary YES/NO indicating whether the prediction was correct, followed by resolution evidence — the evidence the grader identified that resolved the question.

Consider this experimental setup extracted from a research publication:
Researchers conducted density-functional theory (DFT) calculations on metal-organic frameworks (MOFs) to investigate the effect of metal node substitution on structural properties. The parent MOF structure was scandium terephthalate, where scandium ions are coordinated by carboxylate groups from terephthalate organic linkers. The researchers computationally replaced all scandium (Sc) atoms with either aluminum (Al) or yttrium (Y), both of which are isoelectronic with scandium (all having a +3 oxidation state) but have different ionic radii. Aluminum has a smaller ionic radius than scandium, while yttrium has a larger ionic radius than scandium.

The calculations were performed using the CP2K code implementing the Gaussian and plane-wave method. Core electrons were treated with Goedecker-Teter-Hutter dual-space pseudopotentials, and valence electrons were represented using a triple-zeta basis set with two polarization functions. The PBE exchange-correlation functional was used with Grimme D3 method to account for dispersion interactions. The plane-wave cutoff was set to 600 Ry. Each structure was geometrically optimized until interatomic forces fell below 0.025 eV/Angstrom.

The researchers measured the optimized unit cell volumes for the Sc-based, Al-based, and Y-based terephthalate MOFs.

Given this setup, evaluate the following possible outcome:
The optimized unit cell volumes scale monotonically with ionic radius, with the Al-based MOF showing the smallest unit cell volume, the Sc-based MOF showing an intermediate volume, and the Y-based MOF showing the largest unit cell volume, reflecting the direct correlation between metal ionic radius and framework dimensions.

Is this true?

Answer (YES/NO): YES